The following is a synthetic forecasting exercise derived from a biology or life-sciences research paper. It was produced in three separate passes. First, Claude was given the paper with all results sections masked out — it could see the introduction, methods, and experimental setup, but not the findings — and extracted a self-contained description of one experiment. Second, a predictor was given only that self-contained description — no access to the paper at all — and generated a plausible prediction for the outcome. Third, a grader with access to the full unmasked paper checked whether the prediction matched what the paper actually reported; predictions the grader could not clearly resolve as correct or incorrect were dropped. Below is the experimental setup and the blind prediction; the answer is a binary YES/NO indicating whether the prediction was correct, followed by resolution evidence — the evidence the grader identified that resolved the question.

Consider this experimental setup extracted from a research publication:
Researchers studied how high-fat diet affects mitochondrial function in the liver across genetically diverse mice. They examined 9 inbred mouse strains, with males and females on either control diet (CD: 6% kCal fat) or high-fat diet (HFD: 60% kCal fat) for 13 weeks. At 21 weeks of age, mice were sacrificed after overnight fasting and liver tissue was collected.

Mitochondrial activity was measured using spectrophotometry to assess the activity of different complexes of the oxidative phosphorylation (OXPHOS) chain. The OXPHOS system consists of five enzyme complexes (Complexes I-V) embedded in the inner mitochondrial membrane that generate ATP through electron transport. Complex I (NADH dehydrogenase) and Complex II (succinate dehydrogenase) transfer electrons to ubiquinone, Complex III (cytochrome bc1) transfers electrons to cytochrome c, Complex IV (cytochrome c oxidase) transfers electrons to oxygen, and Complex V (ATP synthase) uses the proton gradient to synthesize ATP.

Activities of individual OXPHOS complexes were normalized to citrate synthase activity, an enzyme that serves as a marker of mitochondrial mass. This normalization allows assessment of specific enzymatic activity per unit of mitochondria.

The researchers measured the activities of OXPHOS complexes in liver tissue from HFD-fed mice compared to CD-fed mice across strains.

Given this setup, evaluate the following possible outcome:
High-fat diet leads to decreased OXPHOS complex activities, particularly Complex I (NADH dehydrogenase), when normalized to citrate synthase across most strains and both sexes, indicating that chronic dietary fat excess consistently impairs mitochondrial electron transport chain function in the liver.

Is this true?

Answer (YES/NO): NO